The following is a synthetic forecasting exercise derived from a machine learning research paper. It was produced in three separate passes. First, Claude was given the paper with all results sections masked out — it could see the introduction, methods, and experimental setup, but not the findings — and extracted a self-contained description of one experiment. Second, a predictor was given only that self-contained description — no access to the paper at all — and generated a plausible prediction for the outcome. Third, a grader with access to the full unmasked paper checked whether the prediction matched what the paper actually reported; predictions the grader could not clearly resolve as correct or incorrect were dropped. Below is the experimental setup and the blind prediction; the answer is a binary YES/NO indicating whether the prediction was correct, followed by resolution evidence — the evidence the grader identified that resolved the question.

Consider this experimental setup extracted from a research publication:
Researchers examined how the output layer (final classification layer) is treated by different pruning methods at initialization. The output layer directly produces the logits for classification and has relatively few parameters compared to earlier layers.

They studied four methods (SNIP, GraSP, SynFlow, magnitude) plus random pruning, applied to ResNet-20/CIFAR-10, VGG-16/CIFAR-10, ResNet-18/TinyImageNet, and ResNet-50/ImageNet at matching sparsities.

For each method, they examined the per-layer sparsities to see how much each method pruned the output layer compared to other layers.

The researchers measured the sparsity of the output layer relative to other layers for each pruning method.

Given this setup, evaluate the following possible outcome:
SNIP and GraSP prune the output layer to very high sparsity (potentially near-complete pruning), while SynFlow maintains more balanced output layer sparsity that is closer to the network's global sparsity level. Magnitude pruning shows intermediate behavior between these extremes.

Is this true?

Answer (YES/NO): NO